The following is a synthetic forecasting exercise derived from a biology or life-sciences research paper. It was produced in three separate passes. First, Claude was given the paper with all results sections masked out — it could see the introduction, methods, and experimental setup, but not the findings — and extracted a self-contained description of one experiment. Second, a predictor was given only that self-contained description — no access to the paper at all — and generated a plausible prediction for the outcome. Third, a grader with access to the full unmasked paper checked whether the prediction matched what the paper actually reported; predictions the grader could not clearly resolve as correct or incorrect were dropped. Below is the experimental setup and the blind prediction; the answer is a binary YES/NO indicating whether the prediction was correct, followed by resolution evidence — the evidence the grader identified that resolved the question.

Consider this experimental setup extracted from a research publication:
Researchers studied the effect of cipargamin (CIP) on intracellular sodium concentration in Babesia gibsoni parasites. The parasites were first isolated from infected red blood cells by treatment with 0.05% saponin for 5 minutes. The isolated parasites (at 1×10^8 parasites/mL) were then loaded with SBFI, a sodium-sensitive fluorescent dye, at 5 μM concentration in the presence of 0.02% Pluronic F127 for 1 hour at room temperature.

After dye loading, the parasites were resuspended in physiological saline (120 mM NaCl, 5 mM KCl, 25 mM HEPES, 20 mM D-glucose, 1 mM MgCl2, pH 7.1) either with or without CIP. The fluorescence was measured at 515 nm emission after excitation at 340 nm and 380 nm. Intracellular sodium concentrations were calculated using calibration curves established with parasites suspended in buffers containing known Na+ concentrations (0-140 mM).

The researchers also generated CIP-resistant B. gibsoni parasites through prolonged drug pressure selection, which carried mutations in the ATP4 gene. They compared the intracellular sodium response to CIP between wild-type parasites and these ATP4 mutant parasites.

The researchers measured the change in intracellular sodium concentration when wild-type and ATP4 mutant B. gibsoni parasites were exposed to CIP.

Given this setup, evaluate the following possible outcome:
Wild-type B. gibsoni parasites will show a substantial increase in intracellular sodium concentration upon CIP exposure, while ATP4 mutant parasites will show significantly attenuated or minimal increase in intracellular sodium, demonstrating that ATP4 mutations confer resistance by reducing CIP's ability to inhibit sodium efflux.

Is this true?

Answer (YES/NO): YES